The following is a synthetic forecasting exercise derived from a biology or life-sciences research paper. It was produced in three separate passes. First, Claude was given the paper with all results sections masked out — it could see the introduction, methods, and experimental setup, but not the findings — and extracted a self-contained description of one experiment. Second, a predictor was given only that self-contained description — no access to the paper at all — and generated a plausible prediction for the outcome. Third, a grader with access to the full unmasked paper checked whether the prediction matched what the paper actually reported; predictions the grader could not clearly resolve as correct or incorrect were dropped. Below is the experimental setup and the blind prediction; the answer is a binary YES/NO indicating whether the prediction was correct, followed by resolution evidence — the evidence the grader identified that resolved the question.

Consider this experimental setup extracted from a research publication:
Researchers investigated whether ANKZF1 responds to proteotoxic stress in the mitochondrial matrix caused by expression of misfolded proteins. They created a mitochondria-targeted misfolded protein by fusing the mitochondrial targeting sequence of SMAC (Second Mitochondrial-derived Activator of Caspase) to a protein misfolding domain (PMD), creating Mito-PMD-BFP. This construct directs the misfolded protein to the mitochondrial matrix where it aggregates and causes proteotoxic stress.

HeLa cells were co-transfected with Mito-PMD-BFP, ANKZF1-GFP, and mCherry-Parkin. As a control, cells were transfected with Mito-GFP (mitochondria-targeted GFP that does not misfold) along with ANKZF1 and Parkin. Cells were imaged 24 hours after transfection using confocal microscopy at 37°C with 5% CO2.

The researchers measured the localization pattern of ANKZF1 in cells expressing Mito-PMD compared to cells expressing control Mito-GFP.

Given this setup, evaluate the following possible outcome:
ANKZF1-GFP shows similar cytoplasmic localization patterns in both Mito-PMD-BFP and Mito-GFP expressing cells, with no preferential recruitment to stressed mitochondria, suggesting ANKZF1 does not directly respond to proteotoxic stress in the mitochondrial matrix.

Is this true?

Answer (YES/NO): NO